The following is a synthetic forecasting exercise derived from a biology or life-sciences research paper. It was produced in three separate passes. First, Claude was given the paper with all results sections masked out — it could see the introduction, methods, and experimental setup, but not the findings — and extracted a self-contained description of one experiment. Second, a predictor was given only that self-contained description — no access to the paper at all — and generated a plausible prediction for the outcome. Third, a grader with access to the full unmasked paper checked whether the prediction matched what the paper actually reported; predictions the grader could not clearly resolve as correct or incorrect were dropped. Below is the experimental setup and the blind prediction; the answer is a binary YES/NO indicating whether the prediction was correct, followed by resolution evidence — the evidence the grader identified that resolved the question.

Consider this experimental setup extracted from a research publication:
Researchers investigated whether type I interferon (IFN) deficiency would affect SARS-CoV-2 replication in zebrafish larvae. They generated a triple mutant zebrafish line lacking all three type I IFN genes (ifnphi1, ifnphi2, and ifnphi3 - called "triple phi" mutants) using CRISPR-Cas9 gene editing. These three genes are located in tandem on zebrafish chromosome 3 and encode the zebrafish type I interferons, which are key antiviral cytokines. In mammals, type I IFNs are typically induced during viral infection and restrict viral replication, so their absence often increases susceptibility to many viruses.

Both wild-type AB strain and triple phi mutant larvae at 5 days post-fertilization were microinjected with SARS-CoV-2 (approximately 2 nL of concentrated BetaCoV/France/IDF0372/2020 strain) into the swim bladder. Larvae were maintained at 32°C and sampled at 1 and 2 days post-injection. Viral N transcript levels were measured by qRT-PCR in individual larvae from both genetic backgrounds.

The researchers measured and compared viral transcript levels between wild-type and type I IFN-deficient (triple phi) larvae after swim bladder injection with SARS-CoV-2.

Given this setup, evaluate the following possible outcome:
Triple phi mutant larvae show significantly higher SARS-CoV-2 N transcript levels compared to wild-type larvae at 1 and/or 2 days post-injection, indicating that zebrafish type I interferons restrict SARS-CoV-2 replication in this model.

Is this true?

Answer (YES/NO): NO